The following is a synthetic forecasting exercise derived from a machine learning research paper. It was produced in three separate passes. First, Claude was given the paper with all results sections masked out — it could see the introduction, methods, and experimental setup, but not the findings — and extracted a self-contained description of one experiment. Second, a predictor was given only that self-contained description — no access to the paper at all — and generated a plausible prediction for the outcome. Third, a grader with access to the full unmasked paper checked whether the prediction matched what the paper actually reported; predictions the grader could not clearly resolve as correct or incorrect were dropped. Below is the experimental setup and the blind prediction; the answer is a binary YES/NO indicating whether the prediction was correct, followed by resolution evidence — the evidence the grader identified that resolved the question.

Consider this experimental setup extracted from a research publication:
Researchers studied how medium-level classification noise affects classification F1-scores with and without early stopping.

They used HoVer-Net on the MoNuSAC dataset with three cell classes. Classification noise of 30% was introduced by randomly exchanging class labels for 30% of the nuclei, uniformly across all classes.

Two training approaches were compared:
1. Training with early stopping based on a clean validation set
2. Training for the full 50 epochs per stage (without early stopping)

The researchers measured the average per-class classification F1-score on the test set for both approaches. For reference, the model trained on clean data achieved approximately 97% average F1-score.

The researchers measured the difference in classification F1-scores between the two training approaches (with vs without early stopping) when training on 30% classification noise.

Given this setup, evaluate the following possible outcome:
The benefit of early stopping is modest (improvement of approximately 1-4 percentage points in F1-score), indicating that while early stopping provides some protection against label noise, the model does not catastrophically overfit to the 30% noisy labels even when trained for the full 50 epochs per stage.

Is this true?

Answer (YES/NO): NO